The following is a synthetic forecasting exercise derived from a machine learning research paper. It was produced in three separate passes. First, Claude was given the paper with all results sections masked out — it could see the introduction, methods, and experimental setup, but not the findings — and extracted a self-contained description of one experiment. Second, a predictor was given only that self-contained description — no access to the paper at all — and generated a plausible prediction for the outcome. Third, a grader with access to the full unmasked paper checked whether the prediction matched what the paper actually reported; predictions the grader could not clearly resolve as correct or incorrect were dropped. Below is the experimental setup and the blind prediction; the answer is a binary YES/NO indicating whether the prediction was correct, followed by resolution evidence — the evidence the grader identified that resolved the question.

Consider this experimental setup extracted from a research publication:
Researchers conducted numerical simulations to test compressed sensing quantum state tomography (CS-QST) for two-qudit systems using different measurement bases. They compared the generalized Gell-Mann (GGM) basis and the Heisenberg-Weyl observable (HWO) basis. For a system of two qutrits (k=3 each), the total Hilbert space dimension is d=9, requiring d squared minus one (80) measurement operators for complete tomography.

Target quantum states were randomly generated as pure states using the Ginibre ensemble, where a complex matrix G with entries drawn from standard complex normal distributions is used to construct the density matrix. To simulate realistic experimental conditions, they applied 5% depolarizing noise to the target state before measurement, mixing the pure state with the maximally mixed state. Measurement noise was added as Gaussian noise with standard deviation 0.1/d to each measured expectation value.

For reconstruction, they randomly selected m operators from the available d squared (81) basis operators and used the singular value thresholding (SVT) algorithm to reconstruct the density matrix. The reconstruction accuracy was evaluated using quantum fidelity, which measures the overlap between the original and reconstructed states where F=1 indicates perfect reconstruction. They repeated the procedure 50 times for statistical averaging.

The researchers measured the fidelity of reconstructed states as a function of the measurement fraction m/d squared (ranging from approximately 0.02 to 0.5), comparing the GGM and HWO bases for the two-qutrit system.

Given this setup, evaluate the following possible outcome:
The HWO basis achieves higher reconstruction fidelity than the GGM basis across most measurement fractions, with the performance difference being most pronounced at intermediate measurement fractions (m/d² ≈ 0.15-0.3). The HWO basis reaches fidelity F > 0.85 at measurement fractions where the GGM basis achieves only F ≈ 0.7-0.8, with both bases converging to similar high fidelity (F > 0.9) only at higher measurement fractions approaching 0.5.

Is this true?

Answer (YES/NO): NO